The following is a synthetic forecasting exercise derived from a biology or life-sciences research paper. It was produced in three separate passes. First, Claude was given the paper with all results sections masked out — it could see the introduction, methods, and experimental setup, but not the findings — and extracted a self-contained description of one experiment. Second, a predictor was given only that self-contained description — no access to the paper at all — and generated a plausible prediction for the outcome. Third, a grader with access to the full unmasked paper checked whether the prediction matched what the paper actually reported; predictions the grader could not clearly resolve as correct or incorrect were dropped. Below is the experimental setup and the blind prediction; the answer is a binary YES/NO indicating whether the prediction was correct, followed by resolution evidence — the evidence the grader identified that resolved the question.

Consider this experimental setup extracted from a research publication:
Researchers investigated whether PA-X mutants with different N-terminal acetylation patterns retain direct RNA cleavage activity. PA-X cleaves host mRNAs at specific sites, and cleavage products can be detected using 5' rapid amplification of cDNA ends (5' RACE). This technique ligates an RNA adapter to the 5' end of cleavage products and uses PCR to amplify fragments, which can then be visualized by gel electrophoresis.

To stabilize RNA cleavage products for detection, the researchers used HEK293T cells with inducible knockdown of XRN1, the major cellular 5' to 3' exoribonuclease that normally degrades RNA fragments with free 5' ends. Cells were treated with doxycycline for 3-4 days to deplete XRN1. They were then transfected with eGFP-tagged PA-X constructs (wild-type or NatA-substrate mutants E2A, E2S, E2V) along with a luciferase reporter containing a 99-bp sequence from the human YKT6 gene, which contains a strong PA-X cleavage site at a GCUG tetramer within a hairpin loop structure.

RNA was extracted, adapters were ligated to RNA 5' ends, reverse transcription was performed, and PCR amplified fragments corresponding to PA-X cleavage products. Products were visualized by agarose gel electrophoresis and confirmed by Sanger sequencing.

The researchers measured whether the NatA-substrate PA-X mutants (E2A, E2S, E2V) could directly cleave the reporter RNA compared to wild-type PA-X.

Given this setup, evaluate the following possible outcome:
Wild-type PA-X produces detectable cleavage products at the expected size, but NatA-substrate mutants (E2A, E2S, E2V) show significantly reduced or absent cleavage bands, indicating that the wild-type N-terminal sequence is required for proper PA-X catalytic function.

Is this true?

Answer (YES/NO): NO